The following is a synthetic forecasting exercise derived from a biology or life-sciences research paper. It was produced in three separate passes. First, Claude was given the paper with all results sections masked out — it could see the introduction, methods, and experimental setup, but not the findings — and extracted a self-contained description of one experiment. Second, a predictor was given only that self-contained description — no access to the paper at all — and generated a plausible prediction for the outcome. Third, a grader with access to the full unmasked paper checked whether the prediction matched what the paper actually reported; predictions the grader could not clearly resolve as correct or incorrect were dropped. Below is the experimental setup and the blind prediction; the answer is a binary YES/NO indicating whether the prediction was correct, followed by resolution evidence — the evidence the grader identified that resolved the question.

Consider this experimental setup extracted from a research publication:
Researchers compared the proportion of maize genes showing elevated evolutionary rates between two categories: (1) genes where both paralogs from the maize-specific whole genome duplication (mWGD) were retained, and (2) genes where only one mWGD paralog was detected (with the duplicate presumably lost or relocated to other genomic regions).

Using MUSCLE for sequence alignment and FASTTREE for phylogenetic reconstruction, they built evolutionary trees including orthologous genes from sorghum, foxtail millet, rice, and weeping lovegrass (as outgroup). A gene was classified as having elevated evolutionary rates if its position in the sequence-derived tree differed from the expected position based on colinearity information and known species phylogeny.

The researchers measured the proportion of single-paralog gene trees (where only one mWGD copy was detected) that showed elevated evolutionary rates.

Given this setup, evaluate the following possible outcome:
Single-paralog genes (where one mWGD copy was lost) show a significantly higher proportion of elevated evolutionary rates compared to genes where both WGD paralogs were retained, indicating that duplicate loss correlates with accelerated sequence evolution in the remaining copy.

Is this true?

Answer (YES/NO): NO